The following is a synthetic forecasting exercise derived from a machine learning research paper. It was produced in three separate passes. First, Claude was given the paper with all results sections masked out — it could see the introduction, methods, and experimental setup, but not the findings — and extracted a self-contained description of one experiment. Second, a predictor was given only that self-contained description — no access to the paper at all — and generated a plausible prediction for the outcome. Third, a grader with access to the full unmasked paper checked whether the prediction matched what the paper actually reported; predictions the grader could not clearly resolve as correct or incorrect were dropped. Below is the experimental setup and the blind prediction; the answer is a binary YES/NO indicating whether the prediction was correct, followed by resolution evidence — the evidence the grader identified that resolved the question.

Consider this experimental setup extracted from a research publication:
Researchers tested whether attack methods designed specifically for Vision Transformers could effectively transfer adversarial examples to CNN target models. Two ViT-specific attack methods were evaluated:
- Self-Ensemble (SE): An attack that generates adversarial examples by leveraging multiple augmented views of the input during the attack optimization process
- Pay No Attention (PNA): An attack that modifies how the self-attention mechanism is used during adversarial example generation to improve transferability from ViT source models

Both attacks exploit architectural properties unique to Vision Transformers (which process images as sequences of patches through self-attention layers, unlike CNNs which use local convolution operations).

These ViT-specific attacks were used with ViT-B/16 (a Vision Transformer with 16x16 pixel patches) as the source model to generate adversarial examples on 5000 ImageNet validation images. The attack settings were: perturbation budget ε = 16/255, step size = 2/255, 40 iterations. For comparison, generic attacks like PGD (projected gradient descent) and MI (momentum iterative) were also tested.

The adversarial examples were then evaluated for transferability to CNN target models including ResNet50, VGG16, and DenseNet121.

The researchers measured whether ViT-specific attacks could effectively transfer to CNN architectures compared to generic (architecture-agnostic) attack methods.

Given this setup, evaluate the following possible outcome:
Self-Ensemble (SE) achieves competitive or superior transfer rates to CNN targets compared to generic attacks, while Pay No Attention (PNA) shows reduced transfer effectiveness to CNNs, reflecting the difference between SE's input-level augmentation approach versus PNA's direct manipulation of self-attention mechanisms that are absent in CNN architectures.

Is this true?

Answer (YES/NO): NO